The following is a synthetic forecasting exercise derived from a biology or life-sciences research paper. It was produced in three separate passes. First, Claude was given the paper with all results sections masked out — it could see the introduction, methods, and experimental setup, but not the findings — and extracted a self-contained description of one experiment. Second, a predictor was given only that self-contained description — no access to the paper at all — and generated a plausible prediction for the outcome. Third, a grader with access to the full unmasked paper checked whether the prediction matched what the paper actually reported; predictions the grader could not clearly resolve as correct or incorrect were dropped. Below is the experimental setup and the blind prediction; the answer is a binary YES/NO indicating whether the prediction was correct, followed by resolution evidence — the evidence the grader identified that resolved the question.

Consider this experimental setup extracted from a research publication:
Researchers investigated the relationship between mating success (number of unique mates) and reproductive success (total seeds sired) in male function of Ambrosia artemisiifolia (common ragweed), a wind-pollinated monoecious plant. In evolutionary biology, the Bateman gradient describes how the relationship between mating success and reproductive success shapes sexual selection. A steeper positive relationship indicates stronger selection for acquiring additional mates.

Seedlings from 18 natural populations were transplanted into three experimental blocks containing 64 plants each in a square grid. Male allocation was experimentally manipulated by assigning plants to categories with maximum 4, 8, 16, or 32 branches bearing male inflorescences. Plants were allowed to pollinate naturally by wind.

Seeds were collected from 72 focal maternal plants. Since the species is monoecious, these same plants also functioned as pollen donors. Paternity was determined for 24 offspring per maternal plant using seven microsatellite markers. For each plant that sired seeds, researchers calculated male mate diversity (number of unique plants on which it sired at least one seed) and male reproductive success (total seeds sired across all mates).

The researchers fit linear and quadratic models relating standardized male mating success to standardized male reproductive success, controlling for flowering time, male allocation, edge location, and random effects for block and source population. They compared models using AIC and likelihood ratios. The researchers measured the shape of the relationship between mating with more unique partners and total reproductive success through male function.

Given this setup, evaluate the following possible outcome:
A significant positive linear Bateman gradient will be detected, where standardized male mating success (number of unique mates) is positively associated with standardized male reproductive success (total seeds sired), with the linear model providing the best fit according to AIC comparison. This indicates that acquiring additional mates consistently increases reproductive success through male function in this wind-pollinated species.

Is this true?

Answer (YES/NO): NO